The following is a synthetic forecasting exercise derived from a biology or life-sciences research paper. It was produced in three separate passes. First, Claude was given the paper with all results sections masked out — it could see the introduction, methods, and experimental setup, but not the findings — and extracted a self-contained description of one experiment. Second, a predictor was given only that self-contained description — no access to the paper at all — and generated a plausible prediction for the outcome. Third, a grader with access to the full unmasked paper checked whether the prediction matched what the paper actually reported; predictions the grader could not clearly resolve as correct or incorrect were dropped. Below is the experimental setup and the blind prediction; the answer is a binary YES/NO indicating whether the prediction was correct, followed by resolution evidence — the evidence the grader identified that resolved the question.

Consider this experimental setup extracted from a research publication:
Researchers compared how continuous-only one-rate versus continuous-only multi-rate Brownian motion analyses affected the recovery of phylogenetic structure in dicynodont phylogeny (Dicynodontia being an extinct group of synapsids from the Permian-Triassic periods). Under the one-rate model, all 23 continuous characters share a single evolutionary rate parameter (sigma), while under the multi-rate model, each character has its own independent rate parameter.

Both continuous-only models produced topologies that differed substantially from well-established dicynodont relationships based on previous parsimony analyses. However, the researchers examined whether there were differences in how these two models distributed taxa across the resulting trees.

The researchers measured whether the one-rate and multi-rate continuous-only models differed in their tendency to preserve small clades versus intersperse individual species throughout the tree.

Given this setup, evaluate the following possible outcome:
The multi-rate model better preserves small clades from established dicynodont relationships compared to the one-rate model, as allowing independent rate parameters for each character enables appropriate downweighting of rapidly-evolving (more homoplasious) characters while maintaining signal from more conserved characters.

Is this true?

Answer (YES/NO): YES